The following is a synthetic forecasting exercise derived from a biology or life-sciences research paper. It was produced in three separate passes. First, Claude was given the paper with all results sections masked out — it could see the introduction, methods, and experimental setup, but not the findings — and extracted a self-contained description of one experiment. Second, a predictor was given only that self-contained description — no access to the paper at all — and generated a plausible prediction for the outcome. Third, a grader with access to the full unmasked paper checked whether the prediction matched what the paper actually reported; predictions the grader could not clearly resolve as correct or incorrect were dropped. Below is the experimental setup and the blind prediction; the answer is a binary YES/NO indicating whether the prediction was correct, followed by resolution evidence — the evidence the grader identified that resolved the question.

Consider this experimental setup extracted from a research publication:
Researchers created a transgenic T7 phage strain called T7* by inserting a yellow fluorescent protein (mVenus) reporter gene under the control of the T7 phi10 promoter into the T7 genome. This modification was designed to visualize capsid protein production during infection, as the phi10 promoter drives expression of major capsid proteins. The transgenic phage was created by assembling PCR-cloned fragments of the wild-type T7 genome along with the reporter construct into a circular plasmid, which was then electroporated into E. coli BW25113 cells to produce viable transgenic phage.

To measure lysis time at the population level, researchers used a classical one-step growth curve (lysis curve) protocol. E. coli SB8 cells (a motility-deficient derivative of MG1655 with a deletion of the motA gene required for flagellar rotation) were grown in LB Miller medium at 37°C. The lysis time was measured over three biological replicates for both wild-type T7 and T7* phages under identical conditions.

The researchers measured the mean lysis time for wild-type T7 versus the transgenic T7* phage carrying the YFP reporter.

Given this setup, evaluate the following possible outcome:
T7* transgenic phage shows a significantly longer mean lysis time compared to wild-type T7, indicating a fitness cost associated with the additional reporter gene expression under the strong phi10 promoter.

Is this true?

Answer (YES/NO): YES